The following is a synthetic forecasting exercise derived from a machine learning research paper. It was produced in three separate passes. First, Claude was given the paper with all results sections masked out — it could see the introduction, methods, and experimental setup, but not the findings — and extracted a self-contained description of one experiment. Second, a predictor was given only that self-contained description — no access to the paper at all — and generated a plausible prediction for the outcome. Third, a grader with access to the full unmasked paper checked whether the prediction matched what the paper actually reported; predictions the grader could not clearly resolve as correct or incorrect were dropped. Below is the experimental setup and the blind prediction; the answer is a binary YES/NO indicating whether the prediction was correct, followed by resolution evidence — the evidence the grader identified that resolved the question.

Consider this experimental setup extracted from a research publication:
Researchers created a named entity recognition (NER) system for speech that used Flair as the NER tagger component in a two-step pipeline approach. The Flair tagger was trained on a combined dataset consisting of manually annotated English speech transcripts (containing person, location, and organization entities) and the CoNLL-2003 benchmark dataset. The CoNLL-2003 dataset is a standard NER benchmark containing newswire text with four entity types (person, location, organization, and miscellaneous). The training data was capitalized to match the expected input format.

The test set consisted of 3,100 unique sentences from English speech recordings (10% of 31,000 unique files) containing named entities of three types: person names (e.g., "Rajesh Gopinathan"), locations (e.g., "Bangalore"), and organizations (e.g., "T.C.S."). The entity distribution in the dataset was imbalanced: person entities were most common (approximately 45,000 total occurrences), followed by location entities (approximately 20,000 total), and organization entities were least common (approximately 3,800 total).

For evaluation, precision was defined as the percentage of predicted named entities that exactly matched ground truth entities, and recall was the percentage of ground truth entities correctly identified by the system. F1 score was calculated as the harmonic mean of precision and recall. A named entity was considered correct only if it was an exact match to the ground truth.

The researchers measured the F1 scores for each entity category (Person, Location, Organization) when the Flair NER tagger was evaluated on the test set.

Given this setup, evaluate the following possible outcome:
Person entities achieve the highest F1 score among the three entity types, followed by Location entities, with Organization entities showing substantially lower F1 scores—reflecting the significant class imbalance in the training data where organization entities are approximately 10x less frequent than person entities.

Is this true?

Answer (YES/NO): NO